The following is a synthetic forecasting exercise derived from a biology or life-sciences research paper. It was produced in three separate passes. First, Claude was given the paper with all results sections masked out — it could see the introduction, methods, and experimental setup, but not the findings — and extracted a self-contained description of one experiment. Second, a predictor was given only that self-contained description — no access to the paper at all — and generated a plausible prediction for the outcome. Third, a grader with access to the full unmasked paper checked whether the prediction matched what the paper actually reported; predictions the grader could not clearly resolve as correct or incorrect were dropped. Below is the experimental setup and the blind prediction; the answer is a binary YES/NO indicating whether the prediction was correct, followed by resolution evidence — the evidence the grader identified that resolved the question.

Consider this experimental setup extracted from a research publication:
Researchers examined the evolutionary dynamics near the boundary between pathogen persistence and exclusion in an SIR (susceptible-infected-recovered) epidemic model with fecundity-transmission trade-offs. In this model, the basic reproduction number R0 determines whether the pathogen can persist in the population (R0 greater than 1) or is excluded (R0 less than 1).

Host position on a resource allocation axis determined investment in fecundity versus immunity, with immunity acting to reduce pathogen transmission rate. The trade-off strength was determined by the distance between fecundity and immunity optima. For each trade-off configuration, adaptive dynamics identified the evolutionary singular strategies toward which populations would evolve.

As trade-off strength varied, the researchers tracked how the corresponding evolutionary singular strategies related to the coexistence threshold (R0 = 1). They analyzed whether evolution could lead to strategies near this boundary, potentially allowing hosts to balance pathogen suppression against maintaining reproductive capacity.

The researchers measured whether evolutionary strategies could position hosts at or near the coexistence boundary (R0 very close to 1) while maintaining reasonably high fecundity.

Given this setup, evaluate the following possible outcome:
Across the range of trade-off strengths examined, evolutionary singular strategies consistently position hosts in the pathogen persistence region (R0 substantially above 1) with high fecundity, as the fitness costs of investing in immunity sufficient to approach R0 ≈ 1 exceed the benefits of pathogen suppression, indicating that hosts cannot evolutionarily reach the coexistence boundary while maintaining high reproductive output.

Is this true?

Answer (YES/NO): NO